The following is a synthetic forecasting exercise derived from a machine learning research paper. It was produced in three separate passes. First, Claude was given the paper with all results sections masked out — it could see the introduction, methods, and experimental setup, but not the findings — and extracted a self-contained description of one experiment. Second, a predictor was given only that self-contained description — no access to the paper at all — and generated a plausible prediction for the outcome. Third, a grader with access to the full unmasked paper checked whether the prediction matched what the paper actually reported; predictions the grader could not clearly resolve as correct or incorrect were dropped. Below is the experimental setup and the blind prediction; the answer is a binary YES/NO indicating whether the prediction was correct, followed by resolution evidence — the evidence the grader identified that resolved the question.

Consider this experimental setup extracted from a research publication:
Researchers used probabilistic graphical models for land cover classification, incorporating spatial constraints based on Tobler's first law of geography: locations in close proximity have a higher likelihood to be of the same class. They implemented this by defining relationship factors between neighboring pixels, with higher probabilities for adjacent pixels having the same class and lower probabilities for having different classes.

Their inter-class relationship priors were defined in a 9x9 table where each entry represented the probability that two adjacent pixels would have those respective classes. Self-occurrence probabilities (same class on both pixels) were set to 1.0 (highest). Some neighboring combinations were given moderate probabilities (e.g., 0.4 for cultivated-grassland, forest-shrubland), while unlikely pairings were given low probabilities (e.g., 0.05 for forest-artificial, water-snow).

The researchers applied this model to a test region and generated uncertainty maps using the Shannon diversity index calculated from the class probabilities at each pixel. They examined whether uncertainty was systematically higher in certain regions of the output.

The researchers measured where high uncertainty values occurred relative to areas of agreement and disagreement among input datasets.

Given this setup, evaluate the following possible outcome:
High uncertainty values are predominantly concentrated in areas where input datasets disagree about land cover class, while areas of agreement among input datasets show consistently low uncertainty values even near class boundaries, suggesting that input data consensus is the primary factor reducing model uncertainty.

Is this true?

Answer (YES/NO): NO